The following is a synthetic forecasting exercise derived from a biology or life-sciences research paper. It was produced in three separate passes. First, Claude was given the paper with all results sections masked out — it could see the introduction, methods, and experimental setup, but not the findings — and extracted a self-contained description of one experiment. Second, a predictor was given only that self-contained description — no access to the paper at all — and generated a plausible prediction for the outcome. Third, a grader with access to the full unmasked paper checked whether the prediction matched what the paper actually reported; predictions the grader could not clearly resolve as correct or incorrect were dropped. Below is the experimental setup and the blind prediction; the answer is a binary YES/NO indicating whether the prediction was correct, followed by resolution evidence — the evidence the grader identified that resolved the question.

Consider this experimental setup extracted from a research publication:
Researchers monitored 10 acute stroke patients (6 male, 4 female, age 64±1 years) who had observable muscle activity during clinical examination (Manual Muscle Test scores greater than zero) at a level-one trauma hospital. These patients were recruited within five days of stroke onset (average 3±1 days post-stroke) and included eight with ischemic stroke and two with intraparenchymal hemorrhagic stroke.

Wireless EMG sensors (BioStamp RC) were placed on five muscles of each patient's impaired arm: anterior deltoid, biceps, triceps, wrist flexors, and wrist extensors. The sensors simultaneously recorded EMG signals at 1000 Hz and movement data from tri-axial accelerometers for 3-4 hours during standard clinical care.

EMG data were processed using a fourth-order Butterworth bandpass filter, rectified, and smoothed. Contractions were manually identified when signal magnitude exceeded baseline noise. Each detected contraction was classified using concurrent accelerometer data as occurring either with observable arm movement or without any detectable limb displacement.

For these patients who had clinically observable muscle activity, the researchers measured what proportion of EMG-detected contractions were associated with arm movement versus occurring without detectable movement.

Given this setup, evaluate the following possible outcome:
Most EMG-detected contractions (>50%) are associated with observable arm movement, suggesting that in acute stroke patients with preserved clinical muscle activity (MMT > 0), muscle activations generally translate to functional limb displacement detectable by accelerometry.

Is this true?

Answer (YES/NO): YES